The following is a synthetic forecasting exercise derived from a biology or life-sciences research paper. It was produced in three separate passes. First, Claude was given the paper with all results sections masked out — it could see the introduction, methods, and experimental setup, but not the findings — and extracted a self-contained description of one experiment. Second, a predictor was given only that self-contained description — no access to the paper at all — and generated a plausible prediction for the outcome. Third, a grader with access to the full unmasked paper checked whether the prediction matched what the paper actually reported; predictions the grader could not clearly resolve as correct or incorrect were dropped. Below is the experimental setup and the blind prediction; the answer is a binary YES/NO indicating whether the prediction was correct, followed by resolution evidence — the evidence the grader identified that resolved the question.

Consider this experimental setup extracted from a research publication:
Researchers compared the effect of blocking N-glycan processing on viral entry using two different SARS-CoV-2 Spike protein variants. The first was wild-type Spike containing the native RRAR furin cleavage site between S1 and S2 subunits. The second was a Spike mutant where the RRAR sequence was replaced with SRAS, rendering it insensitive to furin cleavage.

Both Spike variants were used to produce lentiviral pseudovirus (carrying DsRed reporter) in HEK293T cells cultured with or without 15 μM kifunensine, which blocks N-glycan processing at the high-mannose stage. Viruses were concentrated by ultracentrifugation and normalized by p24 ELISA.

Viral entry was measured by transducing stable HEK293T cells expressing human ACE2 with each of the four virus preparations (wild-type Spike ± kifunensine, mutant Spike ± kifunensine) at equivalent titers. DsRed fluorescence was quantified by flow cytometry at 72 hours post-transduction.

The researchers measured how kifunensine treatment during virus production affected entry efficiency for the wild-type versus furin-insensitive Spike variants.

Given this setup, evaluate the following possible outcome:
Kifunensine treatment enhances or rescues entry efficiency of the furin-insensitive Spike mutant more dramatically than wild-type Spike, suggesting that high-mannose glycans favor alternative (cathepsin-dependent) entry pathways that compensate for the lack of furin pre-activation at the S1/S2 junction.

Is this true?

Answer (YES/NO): NO